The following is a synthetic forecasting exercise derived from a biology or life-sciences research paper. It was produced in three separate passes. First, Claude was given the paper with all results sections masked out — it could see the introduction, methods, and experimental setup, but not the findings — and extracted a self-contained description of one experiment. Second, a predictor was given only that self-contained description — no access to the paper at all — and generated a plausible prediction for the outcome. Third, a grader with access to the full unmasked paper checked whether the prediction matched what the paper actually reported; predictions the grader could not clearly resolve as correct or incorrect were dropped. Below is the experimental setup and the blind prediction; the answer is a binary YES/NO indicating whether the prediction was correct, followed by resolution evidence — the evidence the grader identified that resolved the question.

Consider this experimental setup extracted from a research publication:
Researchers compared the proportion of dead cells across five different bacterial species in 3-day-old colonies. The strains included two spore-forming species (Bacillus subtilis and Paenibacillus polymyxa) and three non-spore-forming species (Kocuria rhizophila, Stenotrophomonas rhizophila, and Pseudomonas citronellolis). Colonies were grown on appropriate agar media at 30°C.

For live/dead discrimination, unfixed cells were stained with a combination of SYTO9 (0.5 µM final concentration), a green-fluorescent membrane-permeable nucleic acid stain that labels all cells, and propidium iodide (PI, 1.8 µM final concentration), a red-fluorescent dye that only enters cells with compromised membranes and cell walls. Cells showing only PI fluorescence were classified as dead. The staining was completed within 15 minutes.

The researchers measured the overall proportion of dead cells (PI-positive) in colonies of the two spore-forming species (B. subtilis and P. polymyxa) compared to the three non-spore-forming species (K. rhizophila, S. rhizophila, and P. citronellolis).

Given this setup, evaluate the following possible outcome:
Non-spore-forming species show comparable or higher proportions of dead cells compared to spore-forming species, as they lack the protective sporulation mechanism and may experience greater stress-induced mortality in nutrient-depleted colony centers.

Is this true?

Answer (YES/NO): NO